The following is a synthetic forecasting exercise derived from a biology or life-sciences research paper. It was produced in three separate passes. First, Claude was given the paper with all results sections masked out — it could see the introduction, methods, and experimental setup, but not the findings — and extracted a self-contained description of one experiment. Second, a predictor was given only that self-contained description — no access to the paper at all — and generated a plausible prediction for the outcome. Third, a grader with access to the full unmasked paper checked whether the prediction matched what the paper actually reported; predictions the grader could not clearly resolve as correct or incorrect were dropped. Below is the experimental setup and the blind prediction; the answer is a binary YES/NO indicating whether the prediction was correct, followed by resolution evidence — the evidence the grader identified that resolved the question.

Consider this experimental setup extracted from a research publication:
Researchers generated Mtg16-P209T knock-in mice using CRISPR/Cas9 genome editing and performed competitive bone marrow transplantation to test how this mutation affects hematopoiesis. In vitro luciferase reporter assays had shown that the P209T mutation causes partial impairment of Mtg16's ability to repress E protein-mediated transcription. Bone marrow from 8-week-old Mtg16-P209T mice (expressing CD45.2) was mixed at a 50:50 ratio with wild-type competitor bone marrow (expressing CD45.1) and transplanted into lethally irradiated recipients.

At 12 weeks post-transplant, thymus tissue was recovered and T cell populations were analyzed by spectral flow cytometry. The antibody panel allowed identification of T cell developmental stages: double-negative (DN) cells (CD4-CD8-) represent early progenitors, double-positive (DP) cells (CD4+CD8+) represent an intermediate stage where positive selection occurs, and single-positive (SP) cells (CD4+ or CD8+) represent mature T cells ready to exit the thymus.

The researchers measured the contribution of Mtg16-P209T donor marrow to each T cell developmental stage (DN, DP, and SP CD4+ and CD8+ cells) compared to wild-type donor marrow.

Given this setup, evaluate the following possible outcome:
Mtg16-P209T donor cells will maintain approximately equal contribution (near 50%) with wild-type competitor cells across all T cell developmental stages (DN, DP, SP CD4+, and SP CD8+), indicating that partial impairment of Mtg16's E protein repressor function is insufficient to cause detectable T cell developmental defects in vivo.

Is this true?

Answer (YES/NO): YES